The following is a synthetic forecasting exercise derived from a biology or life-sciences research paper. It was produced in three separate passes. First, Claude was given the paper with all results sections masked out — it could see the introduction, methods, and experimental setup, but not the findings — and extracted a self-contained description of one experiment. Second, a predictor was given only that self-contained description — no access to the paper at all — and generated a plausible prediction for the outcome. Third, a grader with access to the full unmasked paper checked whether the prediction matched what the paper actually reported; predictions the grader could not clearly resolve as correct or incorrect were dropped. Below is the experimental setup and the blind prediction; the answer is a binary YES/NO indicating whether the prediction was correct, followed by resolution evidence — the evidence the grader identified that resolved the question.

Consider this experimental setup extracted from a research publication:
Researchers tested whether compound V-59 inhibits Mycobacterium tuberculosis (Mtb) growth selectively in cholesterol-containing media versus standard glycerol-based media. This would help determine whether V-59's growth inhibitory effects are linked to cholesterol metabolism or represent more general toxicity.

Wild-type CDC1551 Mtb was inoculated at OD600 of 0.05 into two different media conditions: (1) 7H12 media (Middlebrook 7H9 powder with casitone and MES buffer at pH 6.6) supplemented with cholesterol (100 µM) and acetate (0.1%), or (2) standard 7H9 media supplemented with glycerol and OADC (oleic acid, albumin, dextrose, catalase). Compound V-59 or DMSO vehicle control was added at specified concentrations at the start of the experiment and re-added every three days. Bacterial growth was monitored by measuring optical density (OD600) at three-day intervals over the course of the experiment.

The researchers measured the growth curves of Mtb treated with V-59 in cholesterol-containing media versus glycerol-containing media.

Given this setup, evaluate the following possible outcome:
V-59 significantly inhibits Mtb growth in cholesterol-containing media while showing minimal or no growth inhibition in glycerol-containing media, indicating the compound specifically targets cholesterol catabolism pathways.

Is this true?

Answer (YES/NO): YES